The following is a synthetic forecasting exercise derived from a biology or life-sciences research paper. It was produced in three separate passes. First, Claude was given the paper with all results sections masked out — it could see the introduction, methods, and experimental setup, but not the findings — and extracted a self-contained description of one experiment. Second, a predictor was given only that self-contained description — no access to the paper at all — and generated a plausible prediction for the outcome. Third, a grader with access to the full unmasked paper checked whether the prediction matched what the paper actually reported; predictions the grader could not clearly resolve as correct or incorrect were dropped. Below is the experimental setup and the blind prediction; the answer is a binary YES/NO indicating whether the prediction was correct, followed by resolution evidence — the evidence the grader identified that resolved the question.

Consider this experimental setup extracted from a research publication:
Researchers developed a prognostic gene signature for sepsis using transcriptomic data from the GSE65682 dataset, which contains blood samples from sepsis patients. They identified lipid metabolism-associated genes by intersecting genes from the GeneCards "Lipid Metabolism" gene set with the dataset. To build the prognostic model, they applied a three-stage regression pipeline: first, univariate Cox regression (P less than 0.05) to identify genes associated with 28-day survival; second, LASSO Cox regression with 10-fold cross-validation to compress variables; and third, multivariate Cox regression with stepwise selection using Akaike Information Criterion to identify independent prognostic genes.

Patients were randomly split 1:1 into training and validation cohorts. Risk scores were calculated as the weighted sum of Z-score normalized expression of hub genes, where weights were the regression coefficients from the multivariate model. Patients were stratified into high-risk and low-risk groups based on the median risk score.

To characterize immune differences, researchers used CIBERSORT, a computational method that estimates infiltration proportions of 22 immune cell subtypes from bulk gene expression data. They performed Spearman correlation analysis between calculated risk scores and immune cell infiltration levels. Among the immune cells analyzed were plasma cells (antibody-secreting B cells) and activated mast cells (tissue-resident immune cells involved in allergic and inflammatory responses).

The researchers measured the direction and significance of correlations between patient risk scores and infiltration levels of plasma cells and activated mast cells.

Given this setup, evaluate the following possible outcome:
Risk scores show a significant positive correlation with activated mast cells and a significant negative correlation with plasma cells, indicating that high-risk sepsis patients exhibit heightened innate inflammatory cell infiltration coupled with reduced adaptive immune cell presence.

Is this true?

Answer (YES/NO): NO